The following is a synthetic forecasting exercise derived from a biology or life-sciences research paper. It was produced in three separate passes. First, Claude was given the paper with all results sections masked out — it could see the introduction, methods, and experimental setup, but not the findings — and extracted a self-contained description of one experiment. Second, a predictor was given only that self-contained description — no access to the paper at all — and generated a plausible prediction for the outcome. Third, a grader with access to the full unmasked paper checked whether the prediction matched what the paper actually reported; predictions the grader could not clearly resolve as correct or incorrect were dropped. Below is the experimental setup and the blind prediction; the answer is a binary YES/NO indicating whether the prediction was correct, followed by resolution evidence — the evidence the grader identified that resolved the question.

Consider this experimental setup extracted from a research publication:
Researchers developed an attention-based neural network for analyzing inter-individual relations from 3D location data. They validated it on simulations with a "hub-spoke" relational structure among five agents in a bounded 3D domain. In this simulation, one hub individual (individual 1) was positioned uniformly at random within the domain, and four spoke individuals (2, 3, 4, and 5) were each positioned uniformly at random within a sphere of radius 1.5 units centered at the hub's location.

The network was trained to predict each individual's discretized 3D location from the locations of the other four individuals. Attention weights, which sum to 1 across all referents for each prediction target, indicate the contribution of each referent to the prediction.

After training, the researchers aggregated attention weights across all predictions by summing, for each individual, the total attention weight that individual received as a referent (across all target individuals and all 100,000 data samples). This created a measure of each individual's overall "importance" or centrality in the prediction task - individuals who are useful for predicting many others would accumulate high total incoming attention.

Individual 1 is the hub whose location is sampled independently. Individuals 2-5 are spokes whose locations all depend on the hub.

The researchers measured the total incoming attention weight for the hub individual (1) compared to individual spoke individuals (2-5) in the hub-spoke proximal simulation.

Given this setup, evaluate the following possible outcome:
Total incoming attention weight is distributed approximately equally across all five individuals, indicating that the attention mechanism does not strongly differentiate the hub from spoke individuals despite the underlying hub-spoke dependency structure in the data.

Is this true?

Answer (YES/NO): NO